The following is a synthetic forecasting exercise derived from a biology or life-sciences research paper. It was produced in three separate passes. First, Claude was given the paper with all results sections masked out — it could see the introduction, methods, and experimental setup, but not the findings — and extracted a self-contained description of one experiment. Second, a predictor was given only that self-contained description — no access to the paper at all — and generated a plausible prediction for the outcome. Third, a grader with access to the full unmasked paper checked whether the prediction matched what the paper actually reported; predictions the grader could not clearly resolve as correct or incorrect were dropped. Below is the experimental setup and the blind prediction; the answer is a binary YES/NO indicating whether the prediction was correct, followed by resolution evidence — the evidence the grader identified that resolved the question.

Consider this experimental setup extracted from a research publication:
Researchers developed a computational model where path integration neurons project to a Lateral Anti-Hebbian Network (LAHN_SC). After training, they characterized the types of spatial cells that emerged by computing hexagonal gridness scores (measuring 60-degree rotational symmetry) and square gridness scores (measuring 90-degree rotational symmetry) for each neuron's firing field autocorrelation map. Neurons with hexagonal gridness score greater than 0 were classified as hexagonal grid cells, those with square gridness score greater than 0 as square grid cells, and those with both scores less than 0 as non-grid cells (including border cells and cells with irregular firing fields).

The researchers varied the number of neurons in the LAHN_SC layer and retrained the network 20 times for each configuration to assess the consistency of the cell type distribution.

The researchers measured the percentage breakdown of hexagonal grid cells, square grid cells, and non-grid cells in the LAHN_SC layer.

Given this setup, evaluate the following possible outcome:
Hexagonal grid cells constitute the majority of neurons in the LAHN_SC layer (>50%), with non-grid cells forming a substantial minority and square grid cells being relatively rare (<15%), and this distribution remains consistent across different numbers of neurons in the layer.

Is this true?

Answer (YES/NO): NO